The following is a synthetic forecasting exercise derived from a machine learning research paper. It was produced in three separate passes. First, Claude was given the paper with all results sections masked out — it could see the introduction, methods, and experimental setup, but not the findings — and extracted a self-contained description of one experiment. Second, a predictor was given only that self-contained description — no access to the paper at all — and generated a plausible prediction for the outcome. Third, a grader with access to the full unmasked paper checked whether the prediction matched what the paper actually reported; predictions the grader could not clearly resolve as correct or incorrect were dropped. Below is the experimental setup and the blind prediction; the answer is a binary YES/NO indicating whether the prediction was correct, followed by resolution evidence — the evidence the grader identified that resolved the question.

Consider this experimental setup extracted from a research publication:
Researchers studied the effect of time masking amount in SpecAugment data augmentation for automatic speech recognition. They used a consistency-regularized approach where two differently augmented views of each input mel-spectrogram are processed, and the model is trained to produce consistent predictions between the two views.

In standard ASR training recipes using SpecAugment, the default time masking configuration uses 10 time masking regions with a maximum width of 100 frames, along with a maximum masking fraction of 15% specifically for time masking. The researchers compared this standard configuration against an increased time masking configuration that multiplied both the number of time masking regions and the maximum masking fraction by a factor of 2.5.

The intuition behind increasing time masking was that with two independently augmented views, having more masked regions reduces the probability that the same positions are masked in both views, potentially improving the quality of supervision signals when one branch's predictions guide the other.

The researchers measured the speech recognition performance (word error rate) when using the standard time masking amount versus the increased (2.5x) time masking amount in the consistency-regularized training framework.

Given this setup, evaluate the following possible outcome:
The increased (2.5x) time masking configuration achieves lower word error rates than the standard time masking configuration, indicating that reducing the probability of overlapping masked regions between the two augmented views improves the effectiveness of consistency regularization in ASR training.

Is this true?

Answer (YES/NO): YES